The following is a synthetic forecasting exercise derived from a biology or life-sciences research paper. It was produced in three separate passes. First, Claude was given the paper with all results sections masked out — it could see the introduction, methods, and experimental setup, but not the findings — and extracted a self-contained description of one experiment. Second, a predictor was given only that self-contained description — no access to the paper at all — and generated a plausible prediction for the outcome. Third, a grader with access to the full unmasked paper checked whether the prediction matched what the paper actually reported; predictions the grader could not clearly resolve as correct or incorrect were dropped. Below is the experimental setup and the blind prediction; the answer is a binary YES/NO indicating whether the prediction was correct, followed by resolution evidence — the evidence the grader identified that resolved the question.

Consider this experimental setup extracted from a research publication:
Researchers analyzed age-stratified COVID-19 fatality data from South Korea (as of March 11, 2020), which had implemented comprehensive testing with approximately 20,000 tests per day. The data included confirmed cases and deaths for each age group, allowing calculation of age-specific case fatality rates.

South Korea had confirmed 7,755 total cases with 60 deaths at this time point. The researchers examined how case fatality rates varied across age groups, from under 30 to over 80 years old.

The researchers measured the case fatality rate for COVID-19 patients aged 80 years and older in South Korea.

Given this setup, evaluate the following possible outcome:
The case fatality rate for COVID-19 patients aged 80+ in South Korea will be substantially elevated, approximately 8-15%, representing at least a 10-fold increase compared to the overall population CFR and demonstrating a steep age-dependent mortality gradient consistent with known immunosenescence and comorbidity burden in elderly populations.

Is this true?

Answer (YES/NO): YES